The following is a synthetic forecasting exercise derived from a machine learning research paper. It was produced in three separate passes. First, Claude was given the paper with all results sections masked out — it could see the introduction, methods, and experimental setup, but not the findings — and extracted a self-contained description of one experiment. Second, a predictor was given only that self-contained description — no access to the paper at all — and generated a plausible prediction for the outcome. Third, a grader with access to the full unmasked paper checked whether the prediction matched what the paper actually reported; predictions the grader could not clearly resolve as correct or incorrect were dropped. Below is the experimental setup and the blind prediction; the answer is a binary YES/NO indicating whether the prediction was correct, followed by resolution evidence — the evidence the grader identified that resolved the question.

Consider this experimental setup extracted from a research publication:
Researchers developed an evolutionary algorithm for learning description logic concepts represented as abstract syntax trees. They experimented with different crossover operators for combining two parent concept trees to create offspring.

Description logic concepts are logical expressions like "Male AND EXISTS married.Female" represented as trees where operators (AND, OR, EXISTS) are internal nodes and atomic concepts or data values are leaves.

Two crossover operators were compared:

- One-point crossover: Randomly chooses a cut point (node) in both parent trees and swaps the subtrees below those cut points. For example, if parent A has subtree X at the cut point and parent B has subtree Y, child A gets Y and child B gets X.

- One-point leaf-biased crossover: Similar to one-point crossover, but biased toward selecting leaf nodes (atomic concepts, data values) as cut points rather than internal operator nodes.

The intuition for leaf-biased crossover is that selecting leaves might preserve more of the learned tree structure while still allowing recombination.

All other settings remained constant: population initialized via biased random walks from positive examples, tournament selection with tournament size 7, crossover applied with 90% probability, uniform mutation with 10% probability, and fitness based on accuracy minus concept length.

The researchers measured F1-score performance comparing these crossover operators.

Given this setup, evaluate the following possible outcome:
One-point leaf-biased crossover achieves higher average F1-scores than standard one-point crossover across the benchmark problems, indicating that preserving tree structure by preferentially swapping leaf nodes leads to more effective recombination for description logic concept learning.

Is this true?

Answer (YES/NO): NO